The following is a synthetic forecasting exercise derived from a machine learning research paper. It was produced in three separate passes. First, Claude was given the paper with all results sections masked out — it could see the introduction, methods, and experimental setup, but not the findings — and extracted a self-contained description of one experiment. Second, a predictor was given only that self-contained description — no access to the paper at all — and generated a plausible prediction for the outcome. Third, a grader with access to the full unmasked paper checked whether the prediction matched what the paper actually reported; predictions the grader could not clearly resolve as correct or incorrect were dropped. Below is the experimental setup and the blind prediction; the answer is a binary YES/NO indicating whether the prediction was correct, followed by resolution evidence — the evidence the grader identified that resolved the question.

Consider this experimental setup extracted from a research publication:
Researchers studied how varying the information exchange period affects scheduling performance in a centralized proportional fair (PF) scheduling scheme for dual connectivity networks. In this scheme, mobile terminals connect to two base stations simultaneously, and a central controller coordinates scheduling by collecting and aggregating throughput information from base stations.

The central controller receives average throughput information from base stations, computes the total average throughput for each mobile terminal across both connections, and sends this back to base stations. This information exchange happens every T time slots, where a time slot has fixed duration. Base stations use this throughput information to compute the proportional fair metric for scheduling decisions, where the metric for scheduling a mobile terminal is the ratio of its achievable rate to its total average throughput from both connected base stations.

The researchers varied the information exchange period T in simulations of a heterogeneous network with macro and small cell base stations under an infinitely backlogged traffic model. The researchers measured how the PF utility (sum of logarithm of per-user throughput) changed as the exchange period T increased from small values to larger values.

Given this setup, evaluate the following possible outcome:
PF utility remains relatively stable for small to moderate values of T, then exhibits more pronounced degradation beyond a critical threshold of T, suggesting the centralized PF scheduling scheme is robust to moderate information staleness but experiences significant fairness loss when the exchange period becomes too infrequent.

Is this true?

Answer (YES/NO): NO